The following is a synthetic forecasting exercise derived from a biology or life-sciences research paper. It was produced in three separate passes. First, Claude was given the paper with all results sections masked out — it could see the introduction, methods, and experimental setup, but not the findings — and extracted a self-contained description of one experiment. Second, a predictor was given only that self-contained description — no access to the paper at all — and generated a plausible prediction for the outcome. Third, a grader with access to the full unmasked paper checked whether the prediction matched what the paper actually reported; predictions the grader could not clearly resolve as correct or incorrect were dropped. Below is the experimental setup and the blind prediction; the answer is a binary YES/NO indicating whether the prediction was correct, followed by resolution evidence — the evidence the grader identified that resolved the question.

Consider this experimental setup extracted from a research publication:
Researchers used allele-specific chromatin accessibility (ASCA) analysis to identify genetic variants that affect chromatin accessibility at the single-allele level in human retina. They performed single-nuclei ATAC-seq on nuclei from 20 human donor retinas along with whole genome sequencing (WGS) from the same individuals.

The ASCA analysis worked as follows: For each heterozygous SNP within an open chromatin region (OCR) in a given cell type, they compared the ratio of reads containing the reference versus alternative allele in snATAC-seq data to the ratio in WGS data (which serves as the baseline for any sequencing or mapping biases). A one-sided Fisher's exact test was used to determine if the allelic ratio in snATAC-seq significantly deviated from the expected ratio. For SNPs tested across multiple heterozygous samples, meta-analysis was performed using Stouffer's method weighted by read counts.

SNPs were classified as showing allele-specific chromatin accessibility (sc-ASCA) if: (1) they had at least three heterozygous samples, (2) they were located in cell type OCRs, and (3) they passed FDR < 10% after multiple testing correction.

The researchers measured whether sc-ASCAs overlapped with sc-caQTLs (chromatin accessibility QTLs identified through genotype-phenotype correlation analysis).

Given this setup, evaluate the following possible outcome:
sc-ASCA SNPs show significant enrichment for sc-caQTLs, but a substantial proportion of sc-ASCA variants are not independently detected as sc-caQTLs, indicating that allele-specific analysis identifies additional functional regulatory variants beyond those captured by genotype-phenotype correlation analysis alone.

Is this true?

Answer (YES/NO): YES